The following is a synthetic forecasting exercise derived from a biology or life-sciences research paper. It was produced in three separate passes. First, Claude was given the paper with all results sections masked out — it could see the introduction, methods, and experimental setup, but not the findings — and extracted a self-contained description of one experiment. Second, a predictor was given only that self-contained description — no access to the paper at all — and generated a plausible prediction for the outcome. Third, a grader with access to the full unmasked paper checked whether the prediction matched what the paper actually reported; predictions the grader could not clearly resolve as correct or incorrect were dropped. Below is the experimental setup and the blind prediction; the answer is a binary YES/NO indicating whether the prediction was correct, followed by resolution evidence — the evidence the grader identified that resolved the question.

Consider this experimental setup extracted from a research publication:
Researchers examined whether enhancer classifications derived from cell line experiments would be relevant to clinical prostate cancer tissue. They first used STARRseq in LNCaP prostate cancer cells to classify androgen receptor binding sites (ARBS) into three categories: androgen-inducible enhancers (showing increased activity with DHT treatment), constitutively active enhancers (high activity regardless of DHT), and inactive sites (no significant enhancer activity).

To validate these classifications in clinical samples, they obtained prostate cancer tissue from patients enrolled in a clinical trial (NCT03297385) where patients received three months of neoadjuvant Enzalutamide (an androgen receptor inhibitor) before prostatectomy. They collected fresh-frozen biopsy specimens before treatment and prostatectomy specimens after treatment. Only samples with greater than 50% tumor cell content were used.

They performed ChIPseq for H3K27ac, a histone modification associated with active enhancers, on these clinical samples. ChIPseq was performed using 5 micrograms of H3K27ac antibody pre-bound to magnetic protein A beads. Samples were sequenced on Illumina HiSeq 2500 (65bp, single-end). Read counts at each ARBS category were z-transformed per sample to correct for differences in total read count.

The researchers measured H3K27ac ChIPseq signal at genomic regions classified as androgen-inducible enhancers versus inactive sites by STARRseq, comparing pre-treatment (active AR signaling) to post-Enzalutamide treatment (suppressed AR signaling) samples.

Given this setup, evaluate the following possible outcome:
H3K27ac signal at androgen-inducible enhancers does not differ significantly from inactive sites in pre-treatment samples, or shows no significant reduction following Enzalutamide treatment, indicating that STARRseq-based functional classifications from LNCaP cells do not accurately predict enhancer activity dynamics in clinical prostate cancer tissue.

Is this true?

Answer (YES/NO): NO